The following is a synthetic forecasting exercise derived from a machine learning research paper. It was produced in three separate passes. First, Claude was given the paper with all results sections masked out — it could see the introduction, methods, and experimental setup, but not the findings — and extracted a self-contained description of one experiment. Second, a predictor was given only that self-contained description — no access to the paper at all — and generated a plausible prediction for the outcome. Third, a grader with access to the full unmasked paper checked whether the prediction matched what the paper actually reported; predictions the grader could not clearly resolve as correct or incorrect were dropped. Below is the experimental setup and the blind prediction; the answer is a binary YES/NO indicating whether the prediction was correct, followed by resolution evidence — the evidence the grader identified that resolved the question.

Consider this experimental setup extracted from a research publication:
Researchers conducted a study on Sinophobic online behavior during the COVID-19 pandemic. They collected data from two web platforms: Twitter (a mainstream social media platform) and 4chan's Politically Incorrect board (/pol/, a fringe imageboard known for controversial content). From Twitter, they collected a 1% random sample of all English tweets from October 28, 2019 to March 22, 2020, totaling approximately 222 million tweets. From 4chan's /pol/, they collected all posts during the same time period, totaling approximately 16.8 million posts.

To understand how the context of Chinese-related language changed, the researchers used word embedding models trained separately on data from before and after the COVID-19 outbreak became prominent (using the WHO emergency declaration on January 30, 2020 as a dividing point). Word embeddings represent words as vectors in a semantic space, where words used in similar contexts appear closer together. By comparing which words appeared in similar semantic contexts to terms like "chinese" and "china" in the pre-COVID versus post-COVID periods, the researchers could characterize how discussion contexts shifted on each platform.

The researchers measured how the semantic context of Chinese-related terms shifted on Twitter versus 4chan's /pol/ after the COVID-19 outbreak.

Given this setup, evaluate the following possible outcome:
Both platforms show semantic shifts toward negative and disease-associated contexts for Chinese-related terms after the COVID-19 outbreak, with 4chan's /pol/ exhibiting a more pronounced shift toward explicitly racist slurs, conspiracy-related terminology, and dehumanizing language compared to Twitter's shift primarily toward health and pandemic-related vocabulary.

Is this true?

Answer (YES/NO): NO